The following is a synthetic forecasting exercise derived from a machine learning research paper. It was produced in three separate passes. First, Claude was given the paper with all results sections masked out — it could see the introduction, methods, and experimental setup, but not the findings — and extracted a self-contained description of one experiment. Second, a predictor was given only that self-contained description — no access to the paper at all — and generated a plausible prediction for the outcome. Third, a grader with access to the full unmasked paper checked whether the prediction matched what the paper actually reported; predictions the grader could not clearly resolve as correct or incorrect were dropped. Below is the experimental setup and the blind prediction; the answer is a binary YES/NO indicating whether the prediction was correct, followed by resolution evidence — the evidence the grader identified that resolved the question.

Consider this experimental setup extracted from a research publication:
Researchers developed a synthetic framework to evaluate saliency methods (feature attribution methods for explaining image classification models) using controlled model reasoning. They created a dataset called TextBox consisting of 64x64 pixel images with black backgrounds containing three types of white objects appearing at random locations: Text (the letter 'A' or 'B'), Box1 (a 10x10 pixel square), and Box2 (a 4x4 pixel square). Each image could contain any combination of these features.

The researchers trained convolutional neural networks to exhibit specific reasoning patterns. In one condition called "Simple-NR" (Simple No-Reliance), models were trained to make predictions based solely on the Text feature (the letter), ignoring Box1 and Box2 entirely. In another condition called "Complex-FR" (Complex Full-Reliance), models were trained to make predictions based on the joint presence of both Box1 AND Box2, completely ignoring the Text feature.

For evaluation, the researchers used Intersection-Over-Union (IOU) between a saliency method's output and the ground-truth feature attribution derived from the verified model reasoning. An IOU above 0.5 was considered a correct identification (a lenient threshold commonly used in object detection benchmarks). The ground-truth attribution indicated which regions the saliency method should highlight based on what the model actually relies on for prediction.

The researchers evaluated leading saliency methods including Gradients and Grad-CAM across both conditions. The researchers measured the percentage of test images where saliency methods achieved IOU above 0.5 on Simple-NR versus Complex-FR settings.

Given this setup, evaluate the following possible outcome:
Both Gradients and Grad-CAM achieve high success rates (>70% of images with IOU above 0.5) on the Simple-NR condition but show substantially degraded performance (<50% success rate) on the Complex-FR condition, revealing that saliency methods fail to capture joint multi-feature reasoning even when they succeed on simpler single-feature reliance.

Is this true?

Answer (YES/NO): NO